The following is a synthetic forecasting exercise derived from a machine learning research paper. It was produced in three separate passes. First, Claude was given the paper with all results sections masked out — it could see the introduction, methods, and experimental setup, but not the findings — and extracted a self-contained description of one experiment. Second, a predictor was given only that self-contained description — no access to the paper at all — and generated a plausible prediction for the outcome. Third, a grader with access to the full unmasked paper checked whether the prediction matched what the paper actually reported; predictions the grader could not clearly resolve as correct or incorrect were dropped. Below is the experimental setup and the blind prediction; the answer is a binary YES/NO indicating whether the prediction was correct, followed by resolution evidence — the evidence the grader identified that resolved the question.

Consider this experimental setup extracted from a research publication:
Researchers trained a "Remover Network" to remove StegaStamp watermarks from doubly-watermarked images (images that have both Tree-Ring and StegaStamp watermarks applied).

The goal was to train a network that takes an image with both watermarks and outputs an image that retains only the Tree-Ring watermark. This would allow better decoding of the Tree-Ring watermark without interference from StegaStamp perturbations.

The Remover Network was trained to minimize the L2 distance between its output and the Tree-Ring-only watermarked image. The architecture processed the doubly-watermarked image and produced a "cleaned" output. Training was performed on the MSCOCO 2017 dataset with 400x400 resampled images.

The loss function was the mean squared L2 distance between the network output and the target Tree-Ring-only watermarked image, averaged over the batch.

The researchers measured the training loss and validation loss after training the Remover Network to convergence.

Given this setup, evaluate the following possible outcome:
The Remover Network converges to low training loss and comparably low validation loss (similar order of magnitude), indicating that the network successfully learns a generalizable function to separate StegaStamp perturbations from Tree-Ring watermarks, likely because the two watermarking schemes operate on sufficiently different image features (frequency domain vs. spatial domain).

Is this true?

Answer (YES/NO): YES